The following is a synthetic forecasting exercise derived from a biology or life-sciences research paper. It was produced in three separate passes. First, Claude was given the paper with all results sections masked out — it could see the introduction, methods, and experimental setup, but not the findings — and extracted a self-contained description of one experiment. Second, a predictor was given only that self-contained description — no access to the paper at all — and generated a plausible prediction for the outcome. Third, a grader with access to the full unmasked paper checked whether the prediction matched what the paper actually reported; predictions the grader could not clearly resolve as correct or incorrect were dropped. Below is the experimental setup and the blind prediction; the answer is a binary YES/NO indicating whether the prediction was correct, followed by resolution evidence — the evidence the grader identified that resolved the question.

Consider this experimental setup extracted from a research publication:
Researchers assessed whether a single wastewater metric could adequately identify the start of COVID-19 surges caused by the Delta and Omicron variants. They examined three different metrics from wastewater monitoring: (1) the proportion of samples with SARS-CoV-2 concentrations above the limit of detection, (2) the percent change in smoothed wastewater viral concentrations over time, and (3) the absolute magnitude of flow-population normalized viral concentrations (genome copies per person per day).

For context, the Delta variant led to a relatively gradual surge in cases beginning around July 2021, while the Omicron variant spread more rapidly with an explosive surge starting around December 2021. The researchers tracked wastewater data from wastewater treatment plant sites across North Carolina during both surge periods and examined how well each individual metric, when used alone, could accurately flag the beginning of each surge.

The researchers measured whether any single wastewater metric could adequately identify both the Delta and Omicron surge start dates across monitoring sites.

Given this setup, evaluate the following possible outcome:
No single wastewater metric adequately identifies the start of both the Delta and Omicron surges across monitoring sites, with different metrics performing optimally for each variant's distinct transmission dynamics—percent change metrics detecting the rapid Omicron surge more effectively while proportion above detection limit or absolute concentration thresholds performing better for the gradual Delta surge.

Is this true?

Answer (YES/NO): NO